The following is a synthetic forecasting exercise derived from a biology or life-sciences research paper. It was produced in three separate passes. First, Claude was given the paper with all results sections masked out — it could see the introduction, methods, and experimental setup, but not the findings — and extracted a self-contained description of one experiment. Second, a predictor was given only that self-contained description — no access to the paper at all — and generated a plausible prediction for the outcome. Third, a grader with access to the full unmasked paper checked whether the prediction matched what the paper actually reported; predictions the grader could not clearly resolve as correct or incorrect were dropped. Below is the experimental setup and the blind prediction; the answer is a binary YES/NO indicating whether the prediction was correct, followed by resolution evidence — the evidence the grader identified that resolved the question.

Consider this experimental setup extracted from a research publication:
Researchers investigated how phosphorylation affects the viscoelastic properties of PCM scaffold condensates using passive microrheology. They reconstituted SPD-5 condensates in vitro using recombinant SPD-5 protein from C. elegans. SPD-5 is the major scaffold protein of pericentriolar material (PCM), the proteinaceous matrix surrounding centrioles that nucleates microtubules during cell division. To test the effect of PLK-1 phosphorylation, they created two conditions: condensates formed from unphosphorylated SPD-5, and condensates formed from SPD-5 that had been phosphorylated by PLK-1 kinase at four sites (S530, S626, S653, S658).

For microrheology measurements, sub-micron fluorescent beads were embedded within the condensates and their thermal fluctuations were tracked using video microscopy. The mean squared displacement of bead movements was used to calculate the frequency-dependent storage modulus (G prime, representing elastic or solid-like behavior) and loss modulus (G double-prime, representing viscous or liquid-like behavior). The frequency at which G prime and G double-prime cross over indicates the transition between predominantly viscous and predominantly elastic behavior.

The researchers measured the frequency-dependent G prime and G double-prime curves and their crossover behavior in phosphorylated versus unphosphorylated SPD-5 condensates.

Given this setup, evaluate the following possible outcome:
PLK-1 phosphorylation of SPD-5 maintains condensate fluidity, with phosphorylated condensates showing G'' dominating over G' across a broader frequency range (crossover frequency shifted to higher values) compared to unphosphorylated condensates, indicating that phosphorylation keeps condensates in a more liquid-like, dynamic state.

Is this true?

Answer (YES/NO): NO